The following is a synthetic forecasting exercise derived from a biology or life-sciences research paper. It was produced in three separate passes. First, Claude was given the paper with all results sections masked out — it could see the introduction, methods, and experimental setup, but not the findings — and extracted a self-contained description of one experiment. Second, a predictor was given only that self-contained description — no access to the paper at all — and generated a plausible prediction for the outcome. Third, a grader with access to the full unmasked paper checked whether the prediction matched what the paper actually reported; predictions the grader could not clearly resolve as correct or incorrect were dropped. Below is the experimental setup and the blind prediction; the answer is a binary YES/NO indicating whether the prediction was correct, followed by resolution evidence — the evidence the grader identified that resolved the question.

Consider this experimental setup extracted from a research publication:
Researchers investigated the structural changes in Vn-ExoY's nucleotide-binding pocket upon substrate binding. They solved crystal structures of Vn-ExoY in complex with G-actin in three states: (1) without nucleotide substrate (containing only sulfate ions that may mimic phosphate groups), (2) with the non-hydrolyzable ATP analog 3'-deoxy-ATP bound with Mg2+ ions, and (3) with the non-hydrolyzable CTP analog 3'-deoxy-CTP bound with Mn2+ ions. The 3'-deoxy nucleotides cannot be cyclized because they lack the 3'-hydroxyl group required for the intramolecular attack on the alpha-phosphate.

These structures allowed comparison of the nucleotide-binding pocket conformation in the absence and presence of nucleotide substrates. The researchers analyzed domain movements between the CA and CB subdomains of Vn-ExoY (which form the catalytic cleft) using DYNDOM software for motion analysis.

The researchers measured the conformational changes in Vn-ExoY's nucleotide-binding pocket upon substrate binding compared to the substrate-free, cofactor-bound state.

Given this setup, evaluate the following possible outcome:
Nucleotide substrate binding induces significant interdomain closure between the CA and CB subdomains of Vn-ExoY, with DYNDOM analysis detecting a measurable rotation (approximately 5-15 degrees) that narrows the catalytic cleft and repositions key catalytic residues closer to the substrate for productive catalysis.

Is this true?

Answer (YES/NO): NO